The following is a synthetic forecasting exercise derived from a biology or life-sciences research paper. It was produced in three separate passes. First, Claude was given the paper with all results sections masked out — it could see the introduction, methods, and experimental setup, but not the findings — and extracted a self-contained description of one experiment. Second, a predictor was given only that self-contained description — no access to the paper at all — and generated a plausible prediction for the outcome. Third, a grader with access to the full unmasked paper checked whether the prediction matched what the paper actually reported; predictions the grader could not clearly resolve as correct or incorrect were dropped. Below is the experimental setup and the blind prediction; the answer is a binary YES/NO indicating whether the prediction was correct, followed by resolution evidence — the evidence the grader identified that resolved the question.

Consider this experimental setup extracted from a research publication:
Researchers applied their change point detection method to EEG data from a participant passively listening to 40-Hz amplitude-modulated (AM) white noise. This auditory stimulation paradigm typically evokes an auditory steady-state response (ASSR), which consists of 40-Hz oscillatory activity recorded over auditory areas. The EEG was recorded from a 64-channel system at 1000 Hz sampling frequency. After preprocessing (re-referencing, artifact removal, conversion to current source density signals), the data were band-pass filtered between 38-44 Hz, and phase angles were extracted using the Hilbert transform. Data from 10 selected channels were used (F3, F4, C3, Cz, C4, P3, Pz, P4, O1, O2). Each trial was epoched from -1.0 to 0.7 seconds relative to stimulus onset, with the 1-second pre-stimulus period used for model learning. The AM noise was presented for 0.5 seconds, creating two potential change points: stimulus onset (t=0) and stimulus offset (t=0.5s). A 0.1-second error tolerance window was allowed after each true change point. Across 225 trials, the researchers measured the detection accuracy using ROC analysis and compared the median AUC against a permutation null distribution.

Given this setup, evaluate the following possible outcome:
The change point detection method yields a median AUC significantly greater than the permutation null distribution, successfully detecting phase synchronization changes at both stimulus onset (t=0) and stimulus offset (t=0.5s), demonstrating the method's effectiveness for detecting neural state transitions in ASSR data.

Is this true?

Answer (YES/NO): YES